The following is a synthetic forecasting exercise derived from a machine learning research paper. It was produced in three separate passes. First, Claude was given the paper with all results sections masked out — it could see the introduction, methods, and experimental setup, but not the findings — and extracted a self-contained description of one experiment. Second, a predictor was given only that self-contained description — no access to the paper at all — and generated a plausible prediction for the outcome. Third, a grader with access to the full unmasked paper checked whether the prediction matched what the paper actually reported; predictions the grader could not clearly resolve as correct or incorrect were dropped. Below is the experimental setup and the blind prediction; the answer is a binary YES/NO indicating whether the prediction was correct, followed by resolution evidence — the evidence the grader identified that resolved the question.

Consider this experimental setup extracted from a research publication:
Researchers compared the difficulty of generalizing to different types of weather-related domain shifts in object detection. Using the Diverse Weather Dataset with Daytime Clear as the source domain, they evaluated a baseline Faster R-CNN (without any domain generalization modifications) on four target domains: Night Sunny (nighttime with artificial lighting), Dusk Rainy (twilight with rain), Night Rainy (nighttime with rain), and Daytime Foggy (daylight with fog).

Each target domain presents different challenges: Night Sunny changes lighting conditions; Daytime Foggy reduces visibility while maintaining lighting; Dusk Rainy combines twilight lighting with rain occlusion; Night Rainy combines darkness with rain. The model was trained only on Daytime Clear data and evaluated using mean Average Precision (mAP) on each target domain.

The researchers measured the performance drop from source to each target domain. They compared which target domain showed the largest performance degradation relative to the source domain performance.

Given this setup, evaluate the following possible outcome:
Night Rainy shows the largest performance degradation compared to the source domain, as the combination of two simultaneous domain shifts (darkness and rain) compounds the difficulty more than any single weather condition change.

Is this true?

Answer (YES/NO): YES